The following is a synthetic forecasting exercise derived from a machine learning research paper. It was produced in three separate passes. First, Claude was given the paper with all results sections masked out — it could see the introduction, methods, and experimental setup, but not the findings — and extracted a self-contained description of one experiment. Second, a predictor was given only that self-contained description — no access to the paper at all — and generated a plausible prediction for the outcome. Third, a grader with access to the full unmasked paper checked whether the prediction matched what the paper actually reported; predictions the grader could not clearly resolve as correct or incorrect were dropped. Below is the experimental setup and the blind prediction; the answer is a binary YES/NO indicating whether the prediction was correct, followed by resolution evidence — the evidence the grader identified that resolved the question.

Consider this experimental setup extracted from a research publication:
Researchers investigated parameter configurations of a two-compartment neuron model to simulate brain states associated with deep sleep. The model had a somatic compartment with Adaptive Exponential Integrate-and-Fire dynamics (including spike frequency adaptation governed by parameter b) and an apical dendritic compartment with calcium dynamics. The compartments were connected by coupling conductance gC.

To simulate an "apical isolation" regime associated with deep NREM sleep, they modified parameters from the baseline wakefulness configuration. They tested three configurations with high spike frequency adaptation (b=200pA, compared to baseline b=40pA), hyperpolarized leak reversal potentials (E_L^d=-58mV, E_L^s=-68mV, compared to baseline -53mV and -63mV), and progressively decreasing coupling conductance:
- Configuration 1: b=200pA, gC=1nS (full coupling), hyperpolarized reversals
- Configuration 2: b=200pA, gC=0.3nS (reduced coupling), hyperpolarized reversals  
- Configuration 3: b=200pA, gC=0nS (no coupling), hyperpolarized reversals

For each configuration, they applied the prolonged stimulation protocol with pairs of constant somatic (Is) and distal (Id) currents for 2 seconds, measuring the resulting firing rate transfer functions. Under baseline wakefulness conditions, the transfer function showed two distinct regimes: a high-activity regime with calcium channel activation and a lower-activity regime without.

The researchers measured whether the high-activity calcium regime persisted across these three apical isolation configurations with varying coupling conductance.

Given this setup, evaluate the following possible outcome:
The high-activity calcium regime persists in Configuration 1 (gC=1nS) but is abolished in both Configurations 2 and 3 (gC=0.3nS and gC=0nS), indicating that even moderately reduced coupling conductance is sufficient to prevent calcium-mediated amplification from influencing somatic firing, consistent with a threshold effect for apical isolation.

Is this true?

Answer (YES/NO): NO